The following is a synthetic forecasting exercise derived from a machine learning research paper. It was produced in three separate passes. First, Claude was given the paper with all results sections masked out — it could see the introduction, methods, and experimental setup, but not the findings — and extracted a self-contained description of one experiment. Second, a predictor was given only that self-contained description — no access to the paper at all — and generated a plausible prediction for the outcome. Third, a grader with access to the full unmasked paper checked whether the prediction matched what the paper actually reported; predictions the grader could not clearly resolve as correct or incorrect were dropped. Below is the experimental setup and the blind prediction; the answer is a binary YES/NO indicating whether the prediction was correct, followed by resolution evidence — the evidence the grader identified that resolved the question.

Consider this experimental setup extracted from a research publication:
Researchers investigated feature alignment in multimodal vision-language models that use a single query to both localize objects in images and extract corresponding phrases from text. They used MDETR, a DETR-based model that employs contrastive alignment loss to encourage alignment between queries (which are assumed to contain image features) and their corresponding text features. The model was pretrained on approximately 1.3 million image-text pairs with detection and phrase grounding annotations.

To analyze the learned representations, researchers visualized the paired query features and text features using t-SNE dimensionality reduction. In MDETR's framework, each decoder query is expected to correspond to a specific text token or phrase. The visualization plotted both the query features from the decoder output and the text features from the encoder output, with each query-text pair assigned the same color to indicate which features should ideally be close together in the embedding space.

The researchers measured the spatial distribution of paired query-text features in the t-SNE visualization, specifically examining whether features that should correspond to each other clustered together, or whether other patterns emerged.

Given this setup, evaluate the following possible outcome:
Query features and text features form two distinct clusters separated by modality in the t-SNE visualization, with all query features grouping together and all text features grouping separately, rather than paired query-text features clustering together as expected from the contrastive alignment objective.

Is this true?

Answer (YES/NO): NO